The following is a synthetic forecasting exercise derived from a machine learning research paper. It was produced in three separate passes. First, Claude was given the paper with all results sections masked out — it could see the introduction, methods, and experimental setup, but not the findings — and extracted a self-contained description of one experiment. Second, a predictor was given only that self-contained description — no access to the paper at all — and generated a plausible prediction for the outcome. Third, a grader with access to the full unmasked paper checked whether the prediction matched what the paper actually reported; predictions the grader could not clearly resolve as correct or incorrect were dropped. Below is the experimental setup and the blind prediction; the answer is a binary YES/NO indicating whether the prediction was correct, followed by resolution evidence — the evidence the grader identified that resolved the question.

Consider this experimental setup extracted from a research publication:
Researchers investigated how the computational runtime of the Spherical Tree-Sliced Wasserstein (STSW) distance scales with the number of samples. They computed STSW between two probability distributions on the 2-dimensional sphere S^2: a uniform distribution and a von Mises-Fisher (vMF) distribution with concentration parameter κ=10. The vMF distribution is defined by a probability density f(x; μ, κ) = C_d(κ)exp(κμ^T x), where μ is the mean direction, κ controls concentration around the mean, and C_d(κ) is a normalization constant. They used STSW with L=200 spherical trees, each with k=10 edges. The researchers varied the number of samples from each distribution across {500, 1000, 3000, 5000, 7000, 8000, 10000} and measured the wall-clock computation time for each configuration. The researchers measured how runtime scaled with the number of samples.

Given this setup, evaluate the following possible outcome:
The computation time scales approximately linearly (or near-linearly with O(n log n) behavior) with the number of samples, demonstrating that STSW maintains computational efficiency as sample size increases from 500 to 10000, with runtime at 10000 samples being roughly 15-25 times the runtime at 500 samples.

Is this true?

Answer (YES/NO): YES